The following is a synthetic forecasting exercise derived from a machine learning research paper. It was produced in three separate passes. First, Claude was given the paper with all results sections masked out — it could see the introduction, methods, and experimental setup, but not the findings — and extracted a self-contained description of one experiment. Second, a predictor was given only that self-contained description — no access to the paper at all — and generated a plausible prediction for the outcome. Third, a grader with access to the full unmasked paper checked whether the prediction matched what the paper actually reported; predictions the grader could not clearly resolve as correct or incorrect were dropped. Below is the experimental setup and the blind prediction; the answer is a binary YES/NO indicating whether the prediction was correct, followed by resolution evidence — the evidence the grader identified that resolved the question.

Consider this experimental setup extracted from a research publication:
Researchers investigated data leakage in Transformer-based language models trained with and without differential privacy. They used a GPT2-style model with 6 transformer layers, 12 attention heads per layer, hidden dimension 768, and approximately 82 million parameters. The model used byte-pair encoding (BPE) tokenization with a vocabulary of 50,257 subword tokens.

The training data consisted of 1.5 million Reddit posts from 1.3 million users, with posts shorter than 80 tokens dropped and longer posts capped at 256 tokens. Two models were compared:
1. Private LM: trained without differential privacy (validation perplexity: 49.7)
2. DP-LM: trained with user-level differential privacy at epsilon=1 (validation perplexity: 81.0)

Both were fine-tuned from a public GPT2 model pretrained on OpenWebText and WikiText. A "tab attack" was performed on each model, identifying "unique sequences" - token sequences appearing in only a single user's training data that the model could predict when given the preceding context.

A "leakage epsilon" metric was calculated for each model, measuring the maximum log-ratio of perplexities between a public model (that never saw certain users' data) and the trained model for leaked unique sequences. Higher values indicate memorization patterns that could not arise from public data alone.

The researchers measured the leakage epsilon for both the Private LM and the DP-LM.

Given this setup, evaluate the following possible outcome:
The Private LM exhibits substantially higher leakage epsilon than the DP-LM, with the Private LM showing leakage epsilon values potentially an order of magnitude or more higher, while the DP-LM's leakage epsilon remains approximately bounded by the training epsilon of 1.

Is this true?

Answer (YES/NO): NO